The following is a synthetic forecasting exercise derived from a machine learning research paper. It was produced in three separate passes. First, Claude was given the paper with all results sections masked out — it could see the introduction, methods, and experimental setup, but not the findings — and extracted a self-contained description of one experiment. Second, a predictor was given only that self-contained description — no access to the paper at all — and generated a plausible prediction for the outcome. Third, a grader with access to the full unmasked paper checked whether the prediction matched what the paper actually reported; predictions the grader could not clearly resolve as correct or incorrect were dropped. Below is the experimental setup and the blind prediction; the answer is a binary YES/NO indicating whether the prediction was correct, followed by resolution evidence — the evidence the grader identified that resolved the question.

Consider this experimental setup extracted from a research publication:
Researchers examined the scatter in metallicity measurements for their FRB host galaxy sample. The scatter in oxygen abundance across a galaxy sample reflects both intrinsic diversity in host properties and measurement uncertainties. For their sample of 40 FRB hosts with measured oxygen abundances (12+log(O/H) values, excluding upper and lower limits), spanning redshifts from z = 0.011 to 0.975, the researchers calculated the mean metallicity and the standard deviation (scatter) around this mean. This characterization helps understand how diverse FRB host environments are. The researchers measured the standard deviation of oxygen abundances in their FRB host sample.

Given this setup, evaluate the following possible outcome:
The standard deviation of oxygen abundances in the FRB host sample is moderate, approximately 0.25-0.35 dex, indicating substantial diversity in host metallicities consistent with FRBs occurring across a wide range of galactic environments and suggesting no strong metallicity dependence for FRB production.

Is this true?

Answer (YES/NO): NO